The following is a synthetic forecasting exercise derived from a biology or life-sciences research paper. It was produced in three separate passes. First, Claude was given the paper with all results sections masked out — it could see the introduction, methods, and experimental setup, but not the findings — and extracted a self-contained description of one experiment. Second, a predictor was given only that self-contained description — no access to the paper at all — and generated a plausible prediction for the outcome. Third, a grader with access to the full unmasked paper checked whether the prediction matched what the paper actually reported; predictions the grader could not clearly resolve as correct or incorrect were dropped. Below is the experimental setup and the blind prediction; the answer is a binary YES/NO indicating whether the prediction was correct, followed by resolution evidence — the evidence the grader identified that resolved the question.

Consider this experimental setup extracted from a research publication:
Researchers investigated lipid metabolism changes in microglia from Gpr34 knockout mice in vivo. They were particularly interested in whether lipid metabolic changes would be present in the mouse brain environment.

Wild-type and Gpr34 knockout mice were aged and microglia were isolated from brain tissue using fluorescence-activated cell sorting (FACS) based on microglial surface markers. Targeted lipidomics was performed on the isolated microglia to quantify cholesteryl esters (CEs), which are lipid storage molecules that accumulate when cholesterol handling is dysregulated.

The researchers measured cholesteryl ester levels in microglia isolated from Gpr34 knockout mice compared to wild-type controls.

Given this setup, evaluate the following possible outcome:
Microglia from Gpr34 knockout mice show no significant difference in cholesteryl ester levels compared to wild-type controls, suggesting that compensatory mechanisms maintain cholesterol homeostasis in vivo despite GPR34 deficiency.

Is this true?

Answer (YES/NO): NO